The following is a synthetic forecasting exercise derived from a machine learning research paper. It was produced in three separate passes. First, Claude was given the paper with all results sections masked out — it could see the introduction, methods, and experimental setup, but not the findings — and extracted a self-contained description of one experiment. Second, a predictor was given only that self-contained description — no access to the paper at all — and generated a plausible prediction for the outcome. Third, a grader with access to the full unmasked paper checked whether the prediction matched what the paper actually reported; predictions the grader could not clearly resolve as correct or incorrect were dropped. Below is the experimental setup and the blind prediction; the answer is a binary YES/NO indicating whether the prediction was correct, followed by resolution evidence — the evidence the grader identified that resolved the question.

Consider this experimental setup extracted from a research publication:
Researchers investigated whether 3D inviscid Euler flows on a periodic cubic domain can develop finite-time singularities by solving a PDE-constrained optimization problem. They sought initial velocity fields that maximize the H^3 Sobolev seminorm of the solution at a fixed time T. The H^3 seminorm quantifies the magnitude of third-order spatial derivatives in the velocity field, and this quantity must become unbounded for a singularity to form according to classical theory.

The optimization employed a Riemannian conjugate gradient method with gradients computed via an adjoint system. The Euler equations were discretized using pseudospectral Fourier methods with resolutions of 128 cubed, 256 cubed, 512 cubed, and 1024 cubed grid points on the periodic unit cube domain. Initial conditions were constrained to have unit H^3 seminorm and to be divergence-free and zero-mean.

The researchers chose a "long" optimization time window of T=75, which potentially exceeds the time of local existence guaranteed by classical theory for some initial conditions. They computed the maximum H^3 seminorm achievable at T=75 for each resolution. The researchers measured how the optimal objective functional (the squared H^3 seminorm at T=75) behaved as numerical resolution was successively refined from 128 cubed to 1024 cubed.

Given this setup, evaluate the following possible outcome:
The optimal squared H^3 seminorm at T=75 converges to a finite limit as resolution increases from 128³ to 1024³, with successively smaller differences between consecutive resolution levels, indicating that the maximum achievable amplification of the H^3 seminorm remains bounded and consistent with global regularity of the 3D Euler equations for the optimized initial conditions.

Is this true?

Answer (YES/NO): NO